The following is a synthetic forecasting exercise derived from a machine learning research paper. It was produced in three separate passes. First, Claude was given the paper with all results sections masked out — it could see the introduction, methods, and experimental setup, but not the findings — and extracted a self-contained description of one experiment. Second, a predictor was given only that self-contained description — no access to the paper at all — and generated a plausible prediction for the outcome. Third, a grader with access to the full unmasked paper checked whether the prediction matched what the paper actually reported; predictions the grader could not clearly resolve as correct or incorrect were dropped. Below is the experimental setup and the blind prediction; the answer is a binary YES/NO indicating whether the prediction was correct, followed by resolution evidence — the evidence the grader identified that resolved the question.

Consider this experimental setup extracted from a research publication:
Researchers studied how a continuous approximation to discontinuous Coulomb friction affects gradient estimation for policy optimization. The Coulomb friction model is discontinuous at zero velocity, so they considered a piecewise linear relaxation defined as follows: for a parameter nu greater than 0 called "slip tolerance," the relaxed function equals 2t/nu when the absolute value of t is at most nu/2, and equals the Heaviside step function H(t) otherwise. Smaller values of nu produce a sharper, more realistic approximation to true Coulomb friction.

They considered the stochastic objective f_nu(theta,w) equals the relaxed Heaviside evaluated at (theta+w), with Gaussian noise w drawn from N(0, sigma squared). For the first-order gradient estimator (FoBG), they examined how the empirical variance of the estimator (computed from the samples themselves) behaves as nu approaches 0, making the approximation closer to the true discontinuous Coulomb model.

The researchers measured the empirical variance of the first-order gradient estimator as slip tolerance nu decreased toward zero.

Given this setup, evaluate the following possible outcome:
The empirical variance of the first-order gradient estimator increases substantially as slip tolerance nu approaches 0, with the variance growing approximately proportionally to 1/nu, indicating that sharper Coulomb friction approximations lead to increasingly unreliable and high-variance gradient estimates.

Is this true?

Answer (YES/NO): NO